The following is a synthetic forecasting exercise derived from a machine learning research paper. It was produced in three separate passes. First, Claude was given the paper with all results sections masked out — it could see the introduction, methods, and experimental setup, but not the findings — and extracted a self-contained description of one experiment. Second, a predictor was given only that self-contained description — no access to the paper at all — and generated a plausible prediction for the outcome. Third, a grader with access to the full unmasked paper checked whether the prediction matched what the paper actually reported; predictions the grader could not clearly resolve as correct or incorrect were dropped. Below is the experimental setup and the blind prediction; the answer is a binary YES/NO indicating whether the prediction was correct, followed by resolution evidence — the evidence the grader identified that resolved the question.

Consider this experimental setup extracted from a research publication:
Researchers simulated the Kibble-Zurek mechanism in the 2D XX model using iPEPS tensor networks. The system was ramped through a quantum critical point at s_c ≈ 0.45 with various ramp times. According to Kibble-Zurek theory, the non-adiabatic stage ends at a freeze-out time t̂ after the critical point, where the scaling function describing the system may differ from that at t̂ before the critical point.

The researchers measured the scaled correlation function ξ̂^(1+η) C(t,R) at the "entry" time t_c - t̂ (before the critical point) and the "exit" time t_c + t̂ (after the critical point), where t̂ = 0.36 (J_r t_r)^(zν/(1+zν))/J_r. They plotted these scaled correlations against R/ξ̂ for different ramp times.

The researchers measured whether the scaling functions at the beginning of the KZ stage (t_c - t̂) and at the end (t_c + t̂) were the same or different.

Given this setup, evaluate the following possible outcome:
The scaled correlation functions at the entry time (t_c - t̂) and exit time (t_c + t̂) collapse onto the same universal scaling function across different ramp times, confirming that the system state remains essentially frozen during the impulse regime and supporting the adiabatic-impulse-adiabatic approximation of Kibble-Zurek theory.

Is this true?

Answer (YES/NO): NO